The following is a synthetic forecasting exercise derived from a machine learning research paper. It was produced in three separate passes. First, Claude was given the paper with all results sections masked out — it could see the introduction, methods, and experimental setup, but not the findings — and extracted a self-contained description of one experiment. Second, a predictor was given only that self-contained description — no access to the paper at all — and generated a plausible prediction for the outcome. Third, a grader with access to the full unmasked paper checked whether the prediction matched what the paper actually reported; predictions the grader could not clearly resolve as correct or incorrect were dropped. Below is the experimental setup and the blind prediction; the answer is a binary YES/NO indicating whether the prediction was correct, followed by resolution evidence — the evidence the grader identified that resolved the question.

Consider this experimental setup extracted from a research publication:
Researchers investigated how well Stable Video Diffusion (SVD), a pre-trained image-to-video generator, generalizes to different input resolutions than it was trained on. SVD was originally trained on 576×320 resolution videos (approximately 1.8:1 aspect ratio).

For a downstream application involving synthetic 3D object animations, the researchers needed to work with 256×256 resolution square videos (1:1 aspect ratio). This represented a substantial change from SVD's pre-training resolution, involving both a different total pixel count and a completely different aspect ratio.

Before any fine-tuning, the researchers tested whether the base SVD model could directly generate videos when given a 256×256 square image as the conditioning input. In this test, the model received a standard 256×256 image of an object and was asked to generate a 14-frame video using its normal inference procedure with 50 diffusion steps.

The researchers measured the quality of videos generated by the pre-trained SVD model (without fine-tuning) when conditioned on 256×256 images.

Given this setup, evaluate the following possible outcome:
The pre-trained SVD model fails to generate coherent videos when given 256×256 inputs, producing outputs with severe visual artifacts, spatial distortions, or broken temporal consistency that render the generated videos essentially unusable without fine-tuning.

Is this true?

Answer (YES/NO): YES